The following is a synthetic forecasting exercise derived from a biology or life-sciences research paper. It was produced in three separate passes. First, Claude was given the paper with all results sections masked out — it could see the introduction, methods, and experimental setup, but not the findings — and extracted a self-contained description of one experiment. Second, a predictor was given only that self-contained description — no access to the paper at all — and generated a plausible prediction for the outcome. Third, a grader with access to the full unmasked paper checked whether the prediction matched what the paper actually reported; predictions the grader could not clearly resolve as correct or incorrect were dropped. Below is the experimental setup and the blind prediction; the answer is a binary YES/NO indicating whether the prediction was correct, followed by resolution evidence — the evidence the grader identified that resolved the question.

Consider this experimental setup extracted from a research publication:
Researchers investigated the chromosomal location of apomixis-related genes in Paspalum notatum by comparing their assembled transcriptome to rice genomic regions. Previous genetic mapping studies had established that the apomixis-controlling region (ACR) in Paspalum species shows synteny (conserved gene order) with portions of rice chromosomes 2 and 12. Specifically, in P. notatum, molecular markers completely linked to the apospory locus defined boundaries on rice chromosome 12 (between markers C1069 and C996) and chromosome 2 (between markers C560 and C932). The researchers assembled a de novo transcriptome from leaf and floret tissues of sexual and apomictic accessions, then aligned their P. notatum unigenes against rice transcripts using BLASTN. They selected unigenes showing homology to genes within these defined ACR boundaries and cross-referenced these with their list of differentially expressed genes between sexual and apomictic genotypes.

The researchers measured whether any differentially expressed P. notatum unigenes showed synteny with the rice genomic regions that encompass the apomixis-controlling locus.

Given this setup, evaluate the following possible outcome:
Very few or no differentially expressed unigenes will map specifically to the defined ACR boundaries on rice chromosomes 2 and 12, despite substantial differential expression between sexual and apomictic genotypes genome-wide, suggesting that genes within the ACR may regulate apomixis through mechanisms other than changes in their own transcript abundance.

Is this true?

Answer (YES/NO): NO